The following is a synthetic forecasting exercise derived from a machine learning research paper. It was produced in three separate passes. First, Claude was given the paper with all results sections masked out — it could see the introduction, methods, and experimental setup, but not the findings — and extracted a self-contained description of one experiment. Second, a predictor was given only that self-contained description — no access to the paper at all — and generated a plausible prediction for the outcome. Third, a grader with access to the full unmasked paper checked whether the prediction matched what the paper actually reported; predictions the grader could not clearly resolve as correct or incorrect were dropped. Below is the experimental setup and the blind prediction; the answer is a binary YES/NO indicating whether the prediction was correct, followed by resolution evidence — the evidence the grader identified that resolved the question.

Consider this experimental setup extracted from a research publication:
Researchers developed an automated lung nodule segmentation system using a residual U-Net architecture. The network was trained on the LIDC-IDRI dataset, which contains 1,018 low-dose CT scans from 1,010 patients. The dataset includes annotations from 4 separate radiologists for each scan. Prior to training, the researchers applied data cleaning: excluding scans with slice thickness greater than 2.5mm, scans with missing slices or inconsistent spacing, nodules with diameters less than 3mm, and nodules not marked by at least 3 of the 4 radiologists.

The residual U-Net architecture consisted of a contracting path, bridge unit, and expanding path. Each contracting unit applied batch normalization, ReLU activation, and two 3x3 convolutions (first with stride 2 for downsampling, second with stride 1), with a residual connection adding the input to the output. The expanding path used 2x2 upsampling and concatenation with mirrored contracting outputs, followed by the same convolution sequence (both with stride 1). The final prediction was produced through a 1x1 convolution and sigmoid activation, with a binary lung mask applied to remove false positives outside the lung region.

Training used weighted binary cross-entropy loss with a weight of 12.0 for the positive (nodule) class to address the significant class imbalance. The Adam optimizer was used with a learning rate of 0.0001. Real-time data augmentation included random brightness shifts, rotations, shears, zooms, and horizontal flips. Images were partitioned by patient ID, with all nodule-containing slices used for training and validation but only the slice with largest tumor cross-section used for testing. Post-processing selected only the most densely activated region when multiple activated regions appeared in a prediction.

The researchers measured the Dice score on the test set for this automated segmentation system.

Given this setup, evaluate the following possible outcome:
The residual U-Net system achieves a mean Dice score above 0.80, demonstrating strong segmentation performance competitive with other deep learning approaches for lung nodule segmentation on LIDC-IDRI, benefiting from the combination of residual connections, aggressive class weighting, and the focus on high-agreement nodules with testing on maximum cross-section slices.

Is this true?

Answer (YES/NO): NO